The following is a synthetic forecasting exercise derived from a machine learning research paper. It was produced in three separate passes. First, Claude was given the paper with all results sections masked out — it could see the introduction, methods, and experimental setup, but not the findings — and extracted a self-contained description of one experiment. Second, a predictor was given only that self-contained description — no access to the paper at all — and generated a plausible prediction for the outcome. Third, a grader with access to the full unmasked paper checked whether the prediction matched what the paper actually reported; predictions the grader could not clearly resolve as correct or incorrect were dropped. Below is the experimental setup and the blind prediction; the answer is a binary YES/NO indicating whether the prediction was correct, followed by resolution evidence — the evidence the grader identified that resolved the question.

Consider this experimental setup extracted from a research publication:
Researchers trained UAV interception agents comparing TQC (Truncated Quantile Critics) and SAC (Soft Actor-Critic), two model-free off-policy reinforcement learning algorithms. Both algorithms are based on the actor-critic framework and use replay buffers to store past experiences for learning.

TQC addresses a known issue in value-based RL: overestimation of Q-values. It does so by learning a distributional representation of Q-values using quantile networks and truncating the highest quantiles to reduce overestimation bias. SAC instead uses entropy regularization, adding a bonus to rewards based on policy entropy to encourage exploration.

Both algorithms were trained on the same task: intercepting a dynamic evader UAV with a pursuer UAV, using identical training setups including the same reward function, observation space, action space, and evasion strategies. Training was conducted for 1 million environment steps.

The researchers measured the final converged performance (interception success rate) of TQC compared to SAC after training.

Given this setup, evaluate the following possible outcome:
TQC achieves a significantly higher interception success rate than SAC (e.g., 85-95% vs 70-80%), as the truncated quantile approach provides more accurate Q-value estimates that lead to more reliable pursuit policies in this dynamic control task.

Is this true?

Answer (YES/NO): NO